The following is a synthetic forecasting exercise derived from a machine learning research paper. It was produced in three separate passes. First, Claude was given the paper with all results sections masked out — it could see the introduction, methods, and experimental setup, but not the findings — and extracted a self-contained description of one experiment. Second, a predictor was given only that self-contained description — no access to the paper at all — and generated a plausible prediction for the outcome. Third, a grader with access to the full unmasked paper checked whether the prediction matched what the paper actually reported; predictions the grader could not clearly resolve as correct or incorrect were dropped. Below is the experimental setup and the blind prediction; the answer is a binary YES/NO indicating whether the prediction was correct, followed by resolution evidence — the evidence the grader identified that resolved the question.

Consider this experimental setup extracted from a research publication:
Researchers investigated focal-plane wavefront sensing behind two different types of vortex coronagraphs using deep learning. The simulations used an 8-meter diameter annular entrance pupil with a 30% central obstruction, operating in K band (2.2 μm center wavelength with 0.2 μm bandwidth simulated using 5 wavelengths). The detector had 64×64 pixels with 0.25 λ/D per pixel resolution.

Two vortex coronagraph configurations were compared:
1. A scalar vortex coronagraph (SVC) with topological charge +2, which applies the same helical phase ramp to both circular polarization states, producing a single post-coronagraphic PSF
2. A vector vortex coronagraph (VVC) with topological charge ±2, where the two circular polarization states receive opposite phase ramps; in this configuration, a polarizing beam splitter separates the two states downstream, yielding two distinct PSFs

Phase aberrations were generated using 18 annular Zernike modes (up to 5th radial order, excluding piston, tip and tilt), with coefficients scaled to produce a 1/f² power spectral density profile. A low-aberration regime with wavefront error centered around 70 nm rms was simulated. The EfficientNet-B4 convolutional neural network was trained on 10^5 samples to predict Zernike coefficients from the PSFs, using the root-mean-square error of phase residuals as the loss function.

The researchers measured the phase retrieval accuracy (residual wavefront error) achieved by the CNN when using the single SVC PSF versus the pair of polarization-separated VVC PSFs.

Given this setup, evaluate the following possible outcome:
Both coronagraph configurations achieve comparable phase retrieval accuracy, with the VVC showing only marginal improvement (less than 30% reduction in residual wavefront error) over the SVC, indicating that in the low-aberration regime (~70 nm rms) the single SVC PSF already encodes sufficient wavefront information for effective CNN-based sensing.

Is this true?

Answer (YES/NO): YES